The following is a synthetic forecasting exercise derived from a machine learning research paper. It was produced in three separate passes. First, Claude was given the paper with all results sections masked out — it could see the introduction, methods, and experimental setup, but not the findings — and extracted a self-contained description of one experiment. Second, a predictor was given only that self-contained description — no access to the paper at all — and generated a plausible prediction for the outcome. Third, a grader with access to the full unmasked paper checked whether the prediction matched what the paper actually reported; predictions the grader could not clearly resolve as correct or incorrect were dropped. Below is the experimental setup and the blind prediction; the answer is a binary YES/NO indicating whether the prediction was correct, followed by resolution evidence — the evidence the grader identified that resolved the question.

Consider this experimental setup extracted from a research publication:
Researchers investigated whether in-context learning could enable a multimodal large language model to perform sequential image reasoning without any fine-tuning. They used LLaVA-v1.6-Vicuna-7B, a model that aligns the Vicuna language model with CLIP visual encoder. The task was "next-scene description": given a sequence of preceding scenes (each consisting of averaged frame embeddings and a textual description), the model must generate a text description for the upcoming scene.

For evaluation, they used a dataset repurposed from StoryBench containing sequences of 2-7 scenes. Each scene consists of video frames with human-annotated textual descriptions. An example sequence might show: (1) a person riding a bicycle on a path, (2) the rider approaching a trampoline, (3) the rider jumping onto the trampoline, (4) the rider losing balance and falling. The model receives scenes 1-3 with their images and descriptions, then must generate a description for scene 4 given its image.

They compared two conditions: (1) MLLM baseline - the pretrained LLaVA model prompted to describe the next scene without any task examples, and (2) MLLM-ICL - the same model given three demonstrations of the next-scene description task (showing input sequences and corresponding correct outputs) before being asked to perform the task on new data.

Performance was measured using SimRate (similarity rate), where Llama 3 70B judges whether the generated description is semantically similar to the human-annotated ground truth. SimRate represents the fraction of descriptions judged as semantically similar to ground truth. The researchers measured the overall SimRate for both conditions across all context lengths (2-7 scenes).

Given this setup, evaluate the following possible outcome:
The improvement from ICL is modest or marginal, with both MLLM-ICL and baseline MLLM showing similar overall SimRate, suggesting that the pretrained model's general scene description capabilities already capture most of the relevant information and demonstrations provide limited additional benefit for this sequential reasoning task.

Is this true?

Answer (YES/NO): NO